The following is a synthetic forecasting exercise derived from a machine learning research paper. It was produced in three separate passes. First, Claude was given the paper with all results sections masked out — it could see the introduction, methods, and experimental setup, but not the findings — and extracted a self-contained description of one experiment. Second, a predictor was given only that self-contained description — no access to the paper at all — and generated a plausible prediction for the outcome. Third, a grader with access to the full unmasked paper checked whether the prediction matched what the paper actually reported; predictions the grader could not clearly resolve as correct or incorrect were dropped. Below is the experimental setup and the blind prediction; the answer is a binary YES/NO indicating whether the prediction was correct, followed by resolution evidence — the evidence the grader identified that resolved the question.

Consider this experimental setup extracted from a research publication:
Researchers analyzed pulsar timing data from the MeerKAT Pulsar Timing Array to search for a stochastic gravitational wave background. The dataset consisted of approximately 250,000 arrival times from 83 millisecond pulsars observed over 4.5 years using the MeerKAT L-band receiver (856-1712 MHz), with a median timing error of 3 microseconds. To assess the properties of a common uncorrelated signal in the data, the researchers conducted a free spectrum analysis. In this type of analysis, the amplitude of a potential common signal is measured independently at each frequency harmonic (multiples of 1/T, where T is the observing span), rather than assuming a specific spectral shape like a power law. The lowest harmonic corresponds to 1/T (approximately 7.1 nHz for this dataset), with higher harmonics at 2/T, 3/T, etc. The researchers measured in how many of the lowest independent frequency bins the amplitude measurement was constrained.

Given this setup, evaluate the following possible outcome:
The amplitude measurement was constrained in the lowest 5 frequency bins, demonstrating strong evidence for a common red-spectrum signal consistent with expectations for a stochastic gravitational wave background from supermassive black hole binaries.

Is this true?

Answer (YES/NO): NO